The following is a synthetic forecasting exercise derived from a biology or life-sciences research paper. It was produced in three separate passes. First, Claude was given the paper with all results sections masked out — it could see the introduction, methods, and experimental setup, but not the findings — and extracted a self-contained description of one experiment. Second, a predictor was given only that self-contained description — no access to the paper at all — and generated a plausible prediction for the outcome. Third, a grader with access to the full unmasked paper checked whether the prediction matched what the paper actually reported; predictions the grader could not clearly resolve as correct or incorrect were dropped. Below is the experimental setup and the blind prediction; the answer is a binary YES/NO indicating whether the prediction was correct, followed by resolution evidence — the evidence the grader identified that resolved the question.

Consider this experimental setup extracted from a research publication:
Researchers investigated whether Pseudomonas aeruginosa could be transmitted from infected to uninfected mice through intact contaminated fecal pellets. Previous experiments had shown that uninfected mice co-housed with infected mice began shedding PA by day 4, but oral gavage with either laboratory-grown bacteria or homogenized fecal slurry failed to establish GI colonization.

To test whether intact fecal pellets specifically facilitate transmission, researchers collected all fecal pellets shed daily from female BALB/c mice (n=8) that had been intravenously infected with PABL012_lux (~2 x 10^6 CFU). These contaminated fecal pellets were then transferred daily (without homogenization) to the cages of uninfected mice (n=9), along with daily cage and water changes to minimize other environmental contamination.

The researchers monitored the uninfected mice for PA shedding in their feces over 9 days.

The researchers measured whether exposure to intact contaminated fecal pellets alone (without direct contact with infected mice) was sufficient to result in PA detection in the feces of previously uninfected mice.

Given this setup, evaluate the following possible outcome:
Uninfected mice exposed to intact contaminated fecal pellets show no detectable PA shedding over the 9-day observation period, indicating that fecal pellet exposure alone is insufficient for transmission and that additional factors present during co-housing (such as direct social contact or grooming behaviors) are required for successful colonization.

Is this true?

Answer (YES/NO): NO